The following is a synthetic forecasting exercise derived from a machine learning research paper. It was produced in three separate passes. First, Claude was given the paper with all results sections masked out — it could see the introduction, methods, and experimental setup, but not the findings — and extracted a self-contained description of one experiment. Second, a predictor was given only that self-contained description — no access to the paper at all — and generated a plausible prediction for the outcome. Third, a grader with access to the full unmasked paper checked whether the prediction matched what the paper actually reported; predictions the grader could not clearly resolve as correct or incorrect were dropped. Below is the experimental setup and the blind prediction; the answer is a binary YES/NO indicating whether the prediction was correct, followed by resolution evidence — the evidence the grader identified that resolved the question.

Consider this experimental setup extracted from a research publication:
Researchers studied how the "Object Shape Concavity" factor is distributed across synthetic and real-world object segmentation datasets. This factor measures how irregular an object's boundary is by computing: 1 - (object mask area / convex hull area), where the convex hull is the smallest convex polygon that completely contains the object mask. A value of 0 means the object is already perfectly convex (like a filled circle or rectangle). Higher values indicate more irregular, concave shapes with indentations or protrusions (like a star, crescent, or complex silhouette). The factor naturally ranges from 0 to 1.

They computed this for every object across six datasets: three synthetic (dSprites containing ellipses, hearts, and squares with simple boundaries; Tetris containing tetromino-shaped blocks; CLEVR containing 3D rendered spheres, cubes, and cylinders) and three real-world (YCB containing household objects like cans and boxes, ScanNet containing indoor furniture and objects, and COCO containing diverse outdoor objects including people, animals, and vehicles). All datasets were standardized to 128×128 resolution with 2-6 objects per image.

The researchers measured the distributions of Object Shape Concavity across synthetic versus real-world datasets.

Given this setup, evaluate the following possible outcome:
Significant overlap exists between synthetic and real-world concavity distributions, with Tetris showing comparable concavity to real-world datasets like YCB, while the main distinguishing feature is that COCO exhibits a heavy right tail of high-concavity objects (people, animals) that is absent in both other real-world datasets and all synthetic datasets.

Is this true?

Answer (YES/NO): NO